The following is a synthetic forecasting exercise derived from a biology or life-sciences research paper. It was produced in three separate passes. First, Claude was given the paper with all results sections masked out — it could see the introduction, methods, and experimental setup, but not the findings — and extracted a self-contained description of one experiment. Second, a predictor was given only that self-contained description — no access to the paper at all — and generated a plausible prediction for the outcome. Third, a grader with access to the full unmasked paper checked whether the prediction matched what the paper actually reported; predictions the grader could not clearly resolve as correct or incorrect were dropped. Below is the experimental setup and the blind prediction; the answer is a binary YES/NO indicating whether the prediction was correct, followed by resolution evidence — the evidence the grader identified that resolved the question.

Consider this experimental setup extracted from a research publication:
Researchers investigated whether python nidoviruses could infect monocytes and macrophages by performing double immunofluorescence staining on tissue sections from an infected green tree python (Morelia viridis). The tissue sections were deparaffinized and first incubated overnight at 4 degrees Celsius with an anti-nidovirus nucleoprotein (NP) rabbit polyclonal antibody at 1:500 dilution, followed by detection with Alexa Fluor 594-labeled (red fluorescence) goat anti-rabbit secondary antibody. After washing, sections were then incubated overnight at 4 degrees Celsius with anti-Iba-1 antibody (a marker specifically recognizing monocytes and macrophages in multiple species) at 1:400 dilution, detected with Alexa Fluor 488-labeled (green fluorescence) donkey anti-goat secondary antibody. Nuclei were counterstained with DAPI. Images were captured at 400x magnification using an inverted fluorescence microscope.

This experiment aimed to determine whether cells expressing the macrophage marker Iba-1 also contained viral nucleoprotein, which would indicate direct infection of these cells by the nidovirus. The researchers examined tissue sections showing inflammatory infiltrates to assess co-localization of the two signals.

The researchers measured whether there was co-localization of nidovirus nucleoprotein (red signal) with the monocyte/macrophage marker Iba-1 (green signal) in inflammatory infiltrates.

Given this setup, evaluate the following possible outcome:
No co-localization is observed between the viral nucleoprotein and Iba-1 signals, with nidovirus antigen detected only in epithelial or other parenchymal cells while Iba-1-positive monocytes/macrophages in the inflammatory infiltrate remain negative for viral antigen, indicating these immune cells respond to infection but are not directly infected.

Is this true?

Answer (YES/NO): NO